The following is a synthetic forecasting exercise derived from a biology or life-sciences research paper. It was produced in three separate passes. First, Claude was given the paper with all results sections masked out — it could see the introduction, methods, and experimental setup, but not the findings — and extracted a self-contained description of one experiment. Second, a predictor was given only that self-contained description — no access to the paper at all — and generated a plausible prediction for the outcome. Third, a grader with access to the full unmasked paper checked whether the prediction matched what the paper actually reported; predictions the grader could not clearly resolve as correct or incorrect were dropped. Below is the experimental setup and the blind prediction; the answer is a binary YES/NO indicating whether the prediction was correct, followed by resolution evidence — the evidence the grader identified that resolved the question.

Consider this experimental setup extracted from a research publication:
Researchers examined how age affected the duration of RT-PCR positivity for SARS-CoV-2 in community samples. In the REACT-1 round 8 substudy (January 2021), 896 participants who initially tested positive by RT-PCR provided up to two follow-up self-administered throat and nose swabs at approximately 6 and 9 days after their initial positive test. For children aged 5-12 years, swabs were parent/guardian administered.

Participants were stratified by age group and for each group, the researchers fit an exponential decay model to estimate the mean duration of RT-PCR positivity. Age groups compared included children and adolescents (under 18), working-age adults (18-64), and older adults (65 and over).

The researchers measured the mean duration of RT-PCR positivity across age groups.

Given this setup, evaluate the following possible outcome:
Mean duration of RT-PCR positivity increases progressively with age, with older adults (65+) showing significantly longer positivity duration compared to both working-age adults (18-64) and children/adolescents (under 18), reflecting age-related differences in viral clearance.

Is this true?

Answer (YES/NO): NO